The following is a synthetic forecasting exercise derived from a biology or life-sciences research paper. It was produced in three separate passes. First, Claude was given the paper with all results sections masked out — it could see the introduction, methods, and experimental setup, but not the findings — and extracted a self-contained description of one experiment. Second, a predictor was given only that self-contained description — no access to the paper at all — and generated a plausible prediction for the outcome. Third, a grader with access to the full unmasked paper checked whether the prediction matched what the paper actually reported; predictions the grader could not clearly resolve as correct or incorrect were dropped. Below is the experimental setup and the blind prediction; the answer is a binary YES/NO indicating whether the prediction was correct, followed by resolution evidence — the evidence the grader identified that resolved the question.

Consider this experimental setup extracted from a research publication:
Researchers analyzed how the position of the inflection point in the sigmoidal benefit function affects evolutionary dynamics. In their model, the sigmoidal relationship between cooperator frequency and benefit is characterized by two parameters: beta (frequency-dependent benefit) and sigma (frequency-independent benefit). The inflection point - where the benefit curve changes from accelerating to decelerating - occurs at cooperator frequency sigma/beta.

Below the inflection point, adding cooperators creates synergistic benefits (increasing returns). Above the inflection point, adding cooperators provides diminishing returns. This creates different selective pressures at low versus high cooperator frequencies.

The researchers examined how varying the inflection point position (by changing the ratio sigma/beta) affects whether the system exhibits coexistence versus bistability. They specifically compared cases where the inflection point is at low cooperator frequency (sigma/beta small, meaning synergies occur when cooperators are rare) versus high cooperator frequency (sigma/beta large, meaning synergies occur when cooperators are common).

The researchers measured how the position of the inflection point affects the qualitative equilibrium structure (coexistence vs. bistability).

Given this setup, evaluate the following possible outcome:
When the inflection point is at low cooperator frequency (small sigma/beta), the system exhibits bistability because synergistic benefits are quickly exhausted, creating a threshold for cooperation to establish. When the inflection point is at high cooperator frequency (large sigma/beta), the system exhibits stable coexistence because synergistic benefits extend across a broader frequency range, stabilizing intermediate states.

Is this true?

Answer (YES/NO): NO